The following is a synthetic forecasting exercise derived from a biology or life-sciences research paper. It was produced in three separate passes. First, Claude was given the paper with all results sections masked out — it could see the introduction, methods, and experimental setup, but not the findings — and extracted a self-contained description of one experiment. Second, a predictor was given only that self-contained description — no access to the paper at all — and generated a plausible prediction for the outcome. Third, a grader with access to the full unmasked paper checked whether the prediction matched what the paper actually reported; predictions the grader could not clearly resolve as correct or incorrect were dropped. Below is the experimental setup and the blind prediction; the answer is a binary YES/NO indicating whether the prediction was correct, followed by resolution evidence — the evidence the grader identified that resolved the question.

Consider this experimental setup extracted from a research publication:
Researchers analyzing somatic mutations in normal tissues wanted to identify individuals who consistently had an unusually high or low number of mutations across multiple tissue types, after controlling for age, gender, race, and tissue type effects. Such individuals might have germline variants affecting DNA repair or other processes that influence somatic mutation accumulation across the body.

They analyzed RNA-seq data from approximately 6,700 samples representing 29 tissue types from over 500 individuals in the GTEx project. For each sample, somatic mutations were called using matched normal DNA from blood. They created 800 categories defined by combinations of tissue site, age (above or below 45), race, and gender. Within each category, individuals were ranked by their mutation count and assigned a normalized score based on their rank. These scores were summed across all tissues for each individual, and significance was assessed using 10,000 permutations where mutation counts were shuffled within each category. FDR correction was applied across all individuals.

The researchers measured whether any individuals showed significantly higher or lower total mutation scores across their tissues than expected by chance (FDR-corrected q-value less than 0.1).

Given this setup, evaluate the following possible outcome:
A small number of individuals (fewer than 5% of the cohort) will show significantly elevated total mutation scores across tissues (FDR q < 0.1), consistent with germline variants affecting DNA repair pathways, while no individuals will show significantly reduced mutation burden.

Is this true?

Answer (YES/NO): NO